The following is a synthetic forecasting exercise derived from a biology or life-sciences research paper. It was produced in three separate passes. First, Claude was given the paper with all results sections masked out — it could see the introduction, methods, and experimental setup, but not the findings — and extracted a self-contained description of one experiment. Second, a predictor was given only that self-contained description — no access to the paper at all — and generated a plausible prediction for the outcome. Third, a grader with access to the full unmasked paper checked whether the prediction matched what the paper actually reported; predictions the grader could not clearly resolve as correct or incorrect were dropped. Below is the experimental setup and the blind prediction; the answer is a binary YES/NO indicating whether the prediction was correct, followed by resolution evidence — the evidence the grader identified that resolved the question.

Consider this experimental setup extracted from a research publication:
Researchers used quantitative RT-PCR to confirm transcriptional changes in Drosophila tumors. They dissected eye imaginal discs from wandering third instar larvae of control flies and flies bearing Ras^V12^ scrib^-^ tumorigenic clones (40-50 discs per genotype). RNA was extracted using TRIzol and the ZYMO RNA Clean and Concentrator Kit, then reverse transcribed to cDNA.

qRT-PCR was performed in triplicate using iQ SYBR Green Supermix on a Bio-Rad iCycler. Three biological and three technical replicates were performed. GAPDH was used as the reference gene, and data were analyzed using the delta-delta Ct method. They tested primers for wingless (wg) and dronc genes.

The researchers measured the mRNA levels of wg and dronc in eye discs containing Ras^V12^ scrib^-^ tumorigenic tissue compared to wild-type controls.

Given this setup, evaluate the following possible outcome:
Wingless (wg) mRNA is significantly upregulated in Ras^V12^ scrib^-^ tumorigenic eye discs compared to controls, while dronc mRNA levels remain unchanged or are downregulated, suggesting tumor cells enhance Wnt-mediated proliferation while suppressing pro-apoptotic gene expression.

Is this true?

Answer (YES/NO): NO